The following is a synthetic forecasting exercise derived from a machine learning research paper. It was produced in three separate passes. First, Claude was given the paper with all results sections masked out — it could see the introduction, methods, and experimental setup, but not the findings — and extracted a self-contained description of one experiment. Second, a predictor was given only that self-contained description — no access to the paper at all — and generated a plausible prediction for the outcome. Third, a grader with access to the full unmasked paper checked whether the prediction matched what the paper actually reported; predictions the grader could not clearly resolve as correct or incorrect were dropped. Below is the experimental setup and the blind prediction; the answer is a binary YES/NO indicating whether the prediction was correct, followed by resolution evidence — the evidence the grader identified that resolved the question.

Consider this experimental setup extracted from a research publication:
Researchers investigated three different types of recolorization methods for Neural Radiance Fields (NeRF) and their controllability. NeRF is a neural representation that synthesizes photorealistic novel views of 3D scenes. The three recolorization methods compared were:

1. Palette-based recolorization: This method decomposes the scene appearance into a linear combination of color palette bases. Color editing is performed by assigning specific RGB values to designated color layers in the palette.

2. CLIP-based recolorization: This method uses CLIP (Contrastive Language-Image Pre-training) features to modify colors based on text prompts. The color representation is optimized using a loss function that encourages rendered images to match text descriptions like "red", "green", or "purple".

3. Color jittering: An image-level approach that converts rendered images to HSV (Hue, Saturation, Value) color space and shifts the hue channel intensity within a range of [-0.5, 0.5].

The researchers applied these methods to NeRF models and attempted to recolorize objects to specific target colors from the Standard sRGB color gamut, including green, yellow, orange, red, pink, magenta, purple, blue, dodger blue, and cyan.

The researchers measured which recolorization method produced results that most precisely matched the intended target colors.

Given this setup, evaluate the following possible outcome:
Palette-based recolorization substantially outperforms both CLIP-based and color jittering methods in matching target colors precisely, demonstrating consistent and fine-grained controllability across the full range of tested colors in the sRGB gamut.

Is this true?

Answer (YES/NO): NO